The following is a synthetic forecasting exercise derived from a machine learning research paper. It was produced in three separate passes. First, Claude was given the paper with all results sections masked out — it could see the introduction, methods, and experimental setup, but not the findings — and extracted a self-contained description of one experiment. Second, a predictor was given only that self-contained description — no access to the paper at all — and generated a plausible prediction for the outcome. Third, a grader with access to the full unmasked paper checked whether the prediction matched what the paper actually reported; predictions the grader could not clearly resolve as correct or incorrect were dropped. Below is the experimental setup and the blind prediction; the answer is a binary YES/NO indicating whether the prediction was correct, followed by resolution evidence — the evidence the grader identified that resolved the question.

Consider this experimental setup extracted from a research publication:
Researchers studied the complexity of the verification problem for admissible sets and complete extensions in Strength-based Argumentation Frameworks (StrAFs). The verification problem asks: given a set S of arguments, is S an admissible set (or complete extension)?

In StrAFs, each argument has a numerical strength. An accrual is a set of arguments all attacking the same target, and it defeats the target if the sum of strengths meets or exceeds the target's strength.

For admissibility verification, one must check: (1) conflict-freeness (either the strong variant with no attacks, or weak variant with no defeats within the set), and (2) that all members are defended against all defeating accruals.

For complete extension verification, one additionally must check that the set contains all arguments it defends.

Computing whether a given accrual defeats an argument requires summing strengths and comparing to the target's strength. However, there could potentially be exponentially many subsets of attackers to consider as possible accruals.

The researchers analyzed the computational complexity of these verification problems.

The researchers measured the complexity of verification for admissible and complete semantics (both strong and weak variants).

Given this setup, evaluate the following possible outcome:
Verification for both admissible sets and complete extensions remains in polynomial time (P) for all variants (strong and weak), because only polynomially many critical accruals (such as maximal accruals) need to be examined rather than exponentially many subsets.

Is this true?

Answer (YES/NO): YES